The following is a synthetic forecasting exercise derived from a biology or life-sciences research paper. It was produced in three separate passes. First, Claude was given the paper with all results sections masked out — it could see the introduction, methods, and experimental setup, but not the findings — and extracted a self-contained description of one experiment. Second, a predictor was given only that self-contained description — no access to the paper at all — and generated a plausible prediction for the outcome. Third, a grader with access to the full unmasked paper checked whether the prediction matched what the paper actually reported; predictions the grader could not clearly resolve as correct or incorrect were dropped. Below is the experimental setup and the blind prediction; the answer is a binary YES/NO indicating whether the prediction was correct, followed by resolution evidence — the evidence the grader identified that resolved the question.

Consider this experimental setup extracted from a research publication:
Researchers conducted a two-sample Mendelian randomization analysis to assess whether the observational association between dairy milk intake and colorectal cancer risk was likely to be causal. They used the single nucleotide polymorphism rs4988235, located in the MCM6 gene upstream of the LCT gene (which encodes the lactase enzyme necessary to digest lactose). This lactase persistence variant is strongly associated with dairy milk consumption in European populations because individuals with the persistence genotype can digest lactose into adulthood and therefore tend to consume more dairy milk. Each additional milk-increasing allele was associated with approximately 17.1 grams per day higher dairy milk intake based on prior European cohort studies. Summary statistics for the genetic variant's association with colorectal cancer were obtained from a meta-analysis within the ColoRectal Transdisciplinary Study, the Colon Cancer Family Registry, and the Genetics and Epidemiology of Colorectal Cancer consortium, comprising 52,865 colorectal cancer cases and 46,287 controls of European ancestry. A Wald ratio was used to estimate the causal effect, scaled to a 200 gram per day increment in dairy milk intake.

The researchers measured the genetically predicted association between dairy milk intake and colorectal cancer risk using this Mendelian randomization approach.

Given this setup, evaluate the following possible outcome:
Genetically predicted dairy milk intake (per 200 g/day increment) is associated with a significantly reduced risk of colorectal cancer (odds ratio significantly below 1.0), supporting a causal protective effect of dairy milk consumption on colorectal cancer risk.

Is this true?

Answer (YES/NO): YES